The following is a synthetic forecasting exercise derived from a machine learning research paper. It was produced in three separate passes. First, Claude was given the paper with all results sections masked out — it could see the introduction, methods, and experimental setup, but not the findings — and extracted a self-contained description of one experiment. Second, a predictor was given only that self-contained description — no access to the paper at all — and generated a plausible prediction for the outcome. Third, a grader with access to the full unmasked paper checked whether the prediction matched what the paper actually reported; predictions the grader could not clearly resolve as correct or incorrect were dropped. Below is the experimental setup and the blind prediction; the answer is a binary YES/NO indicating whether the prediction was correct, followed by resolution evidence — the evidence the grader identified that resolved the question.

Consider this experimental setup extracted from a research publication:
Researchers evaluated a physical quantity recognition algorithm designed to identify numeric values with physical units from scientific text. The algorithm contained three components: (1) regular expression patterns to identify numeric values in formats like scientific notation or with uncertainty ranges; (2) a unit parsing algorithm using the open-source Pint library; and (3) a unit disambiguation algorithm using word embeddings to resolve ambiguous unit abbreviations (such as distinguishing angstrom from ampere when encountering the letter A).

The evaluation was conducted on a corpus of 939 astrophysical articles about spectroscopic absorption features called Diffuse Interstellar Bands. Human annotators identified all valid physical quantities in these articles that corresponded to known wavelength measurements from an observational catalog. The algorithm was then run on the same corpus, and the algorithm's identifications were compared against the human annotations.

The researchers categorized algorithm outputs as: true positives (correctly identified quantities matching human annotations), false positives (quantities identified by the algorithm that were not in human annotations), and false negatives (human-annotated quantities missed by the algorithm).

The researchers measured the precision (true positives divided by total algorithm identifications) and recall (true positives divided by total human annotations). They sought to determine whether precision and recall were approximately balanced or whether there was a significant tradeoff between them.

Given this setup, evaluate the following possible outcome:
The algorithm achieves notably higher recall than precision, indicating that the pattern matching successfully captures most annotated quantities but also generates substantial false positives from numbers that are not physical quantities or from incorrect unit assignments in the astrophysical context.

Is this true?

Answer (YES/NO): NO